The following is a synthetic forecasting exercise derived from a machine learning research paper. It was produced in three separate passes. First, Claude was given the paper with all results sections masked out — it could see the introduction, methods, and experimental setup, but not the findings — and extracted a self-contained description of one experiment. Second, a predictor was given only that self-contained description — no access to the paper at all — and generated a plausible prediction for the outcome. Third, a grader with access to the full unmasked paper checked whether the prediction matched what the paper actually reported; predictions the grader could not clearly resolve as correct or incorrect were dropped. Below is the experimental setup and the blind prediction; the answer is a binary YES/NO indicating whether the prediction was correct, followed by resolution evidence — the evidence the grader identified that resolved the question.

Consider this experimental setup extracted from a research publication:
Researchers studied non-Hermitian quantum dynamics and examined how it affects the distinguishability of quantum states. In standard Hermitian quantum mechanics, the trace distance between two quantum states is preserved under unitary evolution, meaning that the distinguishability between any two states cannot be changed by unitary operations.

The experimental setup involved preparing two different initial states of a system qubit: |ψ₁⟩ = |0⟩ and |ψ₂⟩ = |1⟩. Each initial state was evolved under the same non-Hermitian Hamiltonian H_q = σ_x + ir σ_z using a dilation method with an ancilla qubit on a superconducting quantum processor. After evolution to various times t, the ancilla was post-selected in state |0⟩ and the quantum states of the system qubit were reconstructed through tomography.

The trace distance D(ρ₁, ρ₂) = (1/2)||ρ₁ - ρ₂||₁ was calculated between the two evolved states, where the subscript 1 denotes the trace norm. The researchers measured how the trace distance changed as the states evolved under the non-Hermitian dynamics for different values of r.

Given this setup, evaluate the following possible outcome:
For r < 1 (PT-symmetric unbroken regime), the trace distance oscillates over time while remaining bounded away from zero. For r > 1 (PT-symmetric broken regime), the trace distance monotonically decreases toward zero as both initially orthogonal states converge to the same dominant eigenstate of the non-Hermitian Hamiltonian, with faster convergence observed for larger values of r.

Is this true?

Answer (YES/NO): YES